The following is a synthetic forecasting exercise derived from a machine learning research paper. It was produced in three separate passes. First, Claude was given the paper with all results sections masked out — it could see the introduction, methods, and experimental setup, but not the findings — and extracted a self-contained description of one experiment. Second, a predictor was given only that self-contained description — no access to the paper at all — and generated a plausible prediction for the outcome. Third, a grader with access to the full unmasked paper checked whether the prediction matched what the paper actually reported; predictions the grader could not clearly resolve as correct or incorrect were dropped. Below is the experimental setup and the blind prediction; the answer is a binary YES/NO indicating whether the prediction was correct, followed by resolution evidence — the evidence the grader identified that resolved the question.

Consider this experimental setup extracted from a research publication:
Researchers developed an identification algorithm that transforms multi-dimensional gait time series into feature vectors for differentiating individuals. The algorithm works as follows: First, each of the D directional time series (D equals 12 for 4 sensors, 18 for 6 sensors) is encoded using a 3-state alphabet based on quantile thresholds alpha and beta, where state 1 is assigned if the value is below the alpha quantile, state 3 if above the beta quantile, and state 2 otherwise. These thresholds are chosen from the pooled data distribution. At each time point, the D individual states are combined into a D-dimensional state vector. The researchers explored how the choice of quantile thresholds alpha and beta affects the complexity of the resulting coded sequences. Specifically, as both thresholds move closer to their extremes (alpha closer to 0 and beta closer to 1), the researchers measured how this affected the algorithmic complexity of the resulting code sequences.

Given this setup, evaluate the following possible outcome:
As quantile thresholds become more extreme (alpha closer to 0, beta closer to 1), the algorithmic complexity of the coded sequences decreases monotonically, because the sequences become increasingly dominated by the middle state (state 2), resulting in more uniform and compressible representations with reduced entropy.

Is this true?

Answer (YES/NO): YES